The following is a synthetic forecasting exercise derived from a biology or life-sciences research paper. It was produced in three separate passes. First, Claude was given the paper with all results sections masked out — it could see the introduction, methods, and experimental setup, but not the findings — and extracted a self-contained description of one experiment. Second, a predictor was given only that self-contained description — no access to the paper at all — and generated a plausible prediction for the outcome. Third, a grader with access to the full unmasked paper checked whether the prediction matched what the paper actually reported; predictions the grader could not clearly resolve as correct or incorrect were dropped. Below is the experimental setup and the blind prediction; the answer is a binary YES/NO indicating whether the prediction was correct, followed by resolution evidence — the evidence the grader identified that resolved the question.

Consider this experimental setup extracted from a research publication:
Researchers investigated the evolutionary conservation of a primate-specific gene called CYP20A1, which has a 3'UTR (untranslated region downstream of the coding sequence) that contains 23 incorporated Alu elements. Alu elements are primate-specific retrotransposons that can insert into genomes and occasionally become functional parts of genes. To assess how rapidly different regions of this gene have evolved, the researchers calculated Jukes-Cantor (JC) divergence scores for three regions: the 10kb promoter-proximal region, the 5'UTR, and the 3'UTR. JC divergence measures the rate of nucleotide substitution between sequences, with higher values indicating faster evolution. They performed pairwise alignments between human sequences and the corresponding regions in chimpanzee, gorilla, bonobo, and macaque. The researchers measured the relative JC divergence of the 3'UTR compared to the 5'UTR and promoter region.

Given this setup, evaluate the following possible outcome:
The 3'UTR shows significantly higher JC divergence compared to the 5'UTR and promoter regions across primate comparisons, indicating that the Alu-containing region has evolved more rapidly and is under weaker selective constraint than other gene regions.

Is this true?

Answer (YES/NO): YES